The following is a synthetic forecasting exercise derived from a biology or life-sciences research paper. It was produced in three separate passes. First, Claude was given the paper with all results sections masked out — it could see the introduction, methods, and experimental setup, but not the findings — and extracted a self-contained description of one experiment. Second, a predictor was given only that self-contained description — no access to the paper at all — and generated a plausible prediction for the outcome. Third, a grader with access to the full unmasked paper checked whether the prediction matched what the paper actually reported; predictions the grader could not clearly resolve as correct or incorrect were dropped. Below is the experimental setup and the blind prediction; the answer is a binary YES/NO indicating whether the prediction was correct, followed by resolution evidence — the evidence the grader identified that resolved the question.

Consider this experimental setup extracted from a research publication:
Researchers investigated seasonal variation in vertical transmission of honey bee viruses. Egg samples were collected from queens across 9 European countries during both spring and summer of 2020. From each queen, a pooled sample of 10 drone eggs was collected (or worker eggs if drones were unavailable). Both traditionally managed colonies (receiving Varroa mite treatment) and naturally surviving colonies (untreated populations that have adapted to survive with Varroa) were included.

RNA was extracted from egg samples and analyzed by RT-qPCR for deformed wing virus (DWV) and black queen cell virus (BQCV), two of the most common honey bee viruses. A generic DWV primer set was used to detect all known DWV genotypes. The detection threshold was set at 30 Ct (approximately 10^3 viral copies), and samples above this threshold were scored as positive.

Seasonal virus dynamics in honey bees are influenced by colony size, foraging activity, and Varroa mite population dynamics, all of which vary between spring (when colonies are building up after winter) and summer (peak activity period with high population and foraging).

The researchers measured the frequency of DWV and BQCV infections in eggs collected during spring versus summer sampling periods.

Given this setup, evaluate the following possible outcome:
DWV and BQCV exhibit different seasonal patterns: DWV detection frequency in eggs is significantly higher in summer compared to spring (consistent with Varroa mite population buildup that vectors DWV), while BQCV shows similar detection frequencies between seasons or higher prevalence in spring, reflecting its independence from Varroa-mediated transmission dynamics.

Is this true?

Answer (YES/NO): NO